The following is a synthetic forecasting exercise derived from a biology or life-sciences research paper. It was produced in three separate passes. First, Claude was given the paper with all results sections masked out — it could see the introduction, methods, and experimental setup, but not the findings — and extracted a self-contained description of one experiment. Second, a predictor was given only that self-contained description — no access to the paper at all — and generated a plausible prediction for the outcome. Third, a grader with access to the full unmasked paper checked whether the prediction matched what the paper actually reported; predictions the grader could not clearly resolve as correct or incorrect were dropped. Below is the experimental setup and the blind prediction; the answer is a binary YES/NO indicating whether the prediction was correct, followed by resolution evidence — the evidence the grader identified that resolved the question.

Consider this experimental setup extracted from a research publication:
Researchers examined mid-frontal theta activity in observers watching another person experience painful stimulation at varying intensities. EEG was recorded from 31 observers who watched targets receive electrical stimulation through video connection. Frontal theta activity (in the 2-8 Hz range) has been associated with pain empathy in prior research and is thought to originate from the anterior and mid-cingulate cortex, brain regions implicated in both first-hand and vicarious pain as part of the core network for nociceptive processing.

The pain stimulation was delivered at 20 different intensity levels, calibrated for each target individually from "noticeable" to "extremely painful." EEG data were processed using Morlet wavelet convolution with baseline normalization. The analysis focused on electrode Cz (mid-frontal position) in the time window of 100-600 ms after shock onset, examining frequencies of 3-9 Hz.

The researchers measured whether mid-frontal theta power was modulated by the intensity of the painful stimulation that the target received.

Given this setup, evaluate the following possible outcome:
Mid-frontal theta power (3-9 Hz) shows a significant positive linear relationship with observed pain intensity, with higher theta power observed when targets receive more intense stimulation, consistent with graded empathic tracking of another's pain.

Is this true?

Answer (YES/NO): YES